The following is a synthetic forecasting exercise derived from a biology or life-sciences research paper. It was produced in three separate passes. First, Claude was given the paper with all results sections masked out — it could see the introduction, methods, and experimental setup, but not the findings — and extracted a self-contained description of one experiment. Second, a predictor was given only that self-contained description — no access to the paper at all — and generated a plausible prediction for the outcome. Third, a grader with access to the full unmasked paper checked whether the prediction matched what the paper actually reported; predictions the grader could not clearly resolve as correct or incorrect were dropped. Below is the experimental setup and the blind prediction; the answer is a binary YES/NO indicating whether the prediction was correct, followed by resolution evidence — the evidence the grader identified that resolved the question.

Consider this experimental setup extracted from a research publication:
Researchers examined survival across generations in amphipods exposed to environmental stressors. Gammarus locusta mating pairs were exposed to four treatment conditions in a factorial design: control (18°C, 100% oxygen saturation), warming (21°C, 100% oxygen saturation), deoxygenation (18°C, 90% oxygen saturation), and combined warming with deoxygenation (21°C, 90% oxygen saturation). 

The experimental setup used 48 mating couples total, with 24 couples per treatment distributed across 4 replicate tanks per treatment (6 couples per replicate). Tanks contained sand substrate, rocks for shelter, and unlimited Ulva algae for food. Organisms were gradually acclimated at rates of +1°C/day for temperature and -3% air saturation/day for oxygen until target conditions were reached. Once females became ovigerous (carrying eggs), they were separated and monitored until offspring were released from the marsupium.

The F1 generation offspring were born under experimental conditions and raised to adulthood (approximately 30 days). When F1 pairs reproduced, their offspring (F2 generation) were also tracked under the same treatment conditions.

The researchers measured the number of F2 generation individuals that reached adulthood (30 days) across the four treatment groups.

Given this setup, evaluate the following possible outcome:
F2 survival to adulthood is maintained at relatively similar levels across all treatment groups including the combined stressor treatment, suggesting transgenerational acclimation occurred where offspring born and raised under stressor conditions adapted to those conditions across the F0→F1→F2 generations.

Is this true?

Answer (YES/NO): NO